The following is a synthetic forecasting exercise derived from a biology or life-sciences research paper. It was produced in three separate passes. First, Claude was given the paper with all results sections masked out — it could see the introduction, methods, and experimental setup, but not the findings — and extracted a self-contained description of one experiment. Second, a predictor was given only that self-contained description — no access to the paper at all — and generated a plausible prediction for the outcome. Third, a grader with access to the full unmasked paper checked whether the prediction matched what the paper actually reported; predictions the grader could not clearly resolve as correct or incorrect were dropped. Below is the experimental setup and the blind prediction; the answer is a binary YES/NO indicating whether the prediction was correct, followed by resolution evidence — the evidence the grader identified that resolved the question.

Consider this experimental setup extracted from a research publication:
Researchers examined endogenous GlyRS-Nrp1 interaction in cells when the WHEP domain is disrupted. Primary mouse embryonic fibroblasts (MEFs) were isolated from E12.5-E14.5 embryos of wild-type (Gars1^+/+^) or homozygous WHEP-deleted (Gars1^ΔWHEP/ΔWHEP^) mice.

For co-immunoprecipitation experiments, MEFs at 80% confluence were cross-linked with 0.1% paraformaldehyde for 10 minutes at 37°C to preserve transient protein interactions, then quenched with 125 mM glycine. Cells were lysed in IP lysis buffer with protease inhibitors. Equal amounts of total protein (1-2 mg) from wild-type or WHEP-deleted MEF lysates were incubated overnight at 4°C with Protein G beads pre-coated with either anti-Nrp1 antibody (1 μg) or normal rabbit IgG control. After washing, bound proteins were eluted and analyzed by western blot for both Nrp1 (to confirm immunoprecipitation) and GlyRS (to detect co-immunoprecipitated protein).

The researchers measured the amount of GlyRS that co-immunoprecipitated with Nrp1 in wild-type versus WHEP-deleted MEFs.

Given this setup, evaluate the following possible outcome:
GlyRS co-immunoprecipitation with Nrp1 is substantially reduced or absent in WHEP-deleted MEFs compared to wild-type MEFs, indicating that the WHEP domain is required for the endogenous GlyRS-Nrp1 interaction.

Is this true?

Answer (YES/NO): NO